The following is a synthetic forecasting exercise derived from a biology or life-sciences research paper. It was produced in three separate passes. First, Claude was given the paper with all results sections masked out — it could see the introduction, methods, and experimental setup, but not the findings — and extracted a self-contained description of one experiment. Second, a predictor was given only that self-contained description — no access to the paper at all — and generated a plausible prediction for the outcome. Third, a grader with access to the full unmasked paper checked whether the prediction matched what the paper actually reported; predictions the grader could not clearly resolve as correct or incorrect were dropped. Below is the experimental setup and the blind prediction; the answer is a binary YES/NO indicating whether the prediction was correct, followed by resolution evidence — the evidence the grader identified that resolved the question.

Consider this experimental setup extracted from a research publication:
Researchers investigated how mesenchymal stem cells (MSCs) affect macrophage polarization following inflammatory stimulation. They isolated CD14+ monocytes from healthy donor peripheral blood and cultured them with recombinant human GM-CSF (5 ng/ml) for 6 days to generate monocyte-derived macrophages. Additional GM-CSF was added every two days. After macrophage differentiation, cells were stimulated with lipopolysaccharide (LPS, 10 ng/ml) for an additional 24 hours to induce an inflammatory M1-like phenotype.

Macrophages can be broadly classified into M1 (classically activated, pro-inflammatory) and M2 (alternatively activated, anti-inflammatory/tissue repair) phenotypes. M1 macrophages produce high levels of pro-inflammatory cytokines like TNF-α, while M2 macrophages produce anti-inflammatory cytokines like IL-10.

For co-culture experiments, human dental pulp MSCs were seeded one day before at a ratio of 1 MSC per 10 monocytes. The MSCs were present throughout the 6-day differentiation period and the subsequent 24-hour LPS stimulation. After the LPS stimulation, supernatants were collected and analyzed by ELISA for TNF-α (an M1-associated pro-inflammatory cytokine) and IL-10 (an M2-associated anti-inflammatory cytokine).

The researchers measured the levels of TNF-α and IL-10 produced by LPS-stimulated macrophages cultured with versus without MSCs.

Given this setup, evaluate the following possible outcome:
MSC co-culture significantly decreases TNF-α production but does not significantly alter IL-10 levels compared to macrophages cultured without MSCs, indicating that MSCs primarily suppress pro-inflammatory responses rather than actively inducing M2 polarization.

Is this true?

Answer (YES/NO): NO